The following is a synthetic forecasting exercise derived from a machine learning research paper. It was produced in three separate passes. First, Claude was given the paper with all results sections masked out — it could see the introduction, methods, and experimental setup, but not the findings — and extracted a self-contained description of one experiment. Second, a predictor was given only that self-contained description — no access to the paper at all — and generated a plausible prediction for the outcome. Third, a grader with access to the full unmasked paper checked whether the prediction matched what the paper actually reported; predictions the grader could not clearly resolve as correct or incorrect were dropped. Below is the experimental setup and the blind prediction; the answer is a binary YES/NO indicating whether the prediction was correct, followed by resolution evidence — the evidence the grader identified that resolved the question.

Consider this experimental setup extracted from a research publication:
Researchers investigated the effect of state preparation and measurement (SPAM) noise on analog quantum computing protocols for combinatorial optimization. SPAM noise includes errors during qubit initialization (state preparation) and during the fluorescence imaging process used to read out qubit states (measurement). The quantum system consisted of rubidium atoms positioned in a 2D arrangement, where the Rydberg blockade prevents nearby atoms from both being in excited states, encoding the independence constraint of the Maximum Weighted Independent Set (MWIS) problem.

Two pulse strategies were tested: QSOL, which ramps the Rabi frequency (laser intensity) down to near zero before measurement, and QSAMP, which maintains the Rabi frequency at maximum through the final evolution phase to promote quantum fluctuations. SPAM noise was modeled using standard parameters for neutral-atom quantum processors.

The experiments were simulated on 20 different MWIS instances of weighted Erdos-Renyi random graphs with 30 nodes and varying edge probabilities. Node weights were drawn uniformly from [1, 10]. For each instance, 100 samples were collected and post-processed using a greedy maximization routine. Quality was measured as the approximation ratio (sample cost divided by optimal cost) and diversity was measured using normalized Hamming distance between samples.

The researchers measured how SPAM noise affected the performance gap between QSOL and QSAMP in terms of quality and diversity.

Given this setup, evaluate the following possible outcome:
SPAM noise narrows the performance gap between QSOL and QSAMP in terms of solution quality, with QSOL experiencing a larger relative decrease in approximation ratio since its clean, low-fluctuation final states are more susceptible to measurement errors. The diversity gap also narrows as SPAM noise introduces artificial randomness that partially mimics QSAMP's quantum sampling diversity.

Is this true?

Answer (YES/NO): NO